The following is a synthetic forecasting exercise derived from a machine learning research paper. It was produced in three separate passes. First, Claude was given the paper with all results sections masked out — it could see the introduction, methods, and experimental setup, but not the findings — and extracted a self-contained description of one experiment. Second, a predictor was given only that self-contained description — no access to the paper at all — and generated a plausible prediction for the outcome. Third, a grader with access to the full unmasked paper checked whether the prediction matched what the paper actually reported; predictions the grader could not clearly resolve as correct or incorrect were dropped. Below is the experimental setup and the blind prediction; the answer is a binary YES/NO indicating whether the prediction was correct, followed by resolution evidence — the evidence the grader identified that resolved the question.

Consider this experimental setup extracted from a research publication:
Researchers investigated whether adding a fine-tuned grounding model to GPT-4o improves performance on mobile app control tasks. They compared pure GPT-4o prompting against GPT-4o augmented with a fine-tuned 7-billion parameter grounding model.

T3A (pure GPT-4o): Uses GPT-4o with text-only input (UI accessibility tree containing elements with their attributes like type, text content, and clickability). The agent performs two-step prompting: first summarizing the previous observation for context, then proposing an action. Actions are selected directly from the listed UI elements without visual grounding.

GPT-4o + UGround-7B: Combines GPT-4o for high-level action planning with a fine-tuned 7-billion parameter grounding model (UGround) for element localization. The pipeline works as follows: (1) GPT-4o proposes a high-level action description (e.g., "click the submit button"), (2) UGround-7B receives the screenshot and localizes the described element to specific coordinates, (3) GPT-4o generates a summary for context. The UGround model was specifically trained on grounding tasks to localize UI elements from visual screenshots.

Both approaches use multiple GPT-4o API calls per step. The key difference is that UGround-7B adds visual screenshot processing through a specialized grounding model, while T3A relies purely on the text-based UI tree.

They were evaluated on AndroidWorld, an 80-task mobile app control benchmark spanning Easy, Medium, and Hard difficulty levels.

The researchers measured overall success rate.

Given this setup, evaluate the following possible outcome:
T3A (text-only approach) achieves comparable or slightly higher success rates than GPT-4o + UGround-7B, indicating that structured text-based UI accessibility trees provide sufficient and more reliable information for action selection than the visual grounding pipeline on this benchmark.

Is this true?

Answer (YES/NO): NO